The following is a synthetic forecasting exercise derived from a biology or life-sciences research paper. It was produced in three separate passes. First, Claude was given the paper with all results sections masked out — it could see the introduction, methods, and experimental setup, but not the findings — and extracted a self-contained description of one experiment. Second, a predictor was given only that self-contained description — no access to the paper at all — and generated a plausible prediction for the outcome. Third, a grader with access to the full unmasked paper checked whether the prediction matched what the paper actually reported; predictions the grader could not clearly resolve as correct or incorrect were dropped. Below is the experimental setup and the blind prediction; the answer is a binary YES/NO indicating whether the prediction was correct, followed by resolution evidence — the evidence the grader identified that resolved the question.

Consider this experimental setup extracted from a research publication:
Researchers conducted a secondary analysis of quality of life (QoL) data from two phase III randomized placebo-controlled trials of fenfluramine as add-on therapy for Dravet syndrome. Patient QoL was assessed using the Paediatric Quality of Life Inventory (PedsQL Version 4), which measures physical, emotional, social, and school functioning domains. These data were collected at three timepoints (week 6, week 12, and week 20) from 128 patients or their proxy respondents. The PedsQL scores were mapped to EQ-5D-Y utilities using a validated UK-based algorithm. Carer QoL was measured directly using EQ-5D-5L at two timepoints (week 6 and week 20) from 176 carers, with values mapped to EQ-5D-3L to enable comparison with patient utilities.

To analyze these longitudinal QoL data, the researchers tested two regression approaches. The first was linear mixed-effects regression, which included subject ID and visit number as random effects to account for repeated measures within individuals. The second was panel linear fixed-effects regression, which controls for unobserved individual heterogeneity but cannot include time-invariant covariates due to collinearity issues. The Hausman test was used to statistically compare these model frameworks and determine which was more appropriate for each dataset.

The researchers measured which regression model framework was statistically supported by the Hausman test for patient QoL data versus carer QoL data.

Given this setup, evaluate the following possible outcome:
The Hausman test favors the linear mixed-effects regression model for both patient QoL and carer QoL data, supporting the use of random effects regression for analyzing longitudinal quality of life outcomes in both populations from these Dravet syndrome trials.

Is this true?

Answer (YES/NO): NO